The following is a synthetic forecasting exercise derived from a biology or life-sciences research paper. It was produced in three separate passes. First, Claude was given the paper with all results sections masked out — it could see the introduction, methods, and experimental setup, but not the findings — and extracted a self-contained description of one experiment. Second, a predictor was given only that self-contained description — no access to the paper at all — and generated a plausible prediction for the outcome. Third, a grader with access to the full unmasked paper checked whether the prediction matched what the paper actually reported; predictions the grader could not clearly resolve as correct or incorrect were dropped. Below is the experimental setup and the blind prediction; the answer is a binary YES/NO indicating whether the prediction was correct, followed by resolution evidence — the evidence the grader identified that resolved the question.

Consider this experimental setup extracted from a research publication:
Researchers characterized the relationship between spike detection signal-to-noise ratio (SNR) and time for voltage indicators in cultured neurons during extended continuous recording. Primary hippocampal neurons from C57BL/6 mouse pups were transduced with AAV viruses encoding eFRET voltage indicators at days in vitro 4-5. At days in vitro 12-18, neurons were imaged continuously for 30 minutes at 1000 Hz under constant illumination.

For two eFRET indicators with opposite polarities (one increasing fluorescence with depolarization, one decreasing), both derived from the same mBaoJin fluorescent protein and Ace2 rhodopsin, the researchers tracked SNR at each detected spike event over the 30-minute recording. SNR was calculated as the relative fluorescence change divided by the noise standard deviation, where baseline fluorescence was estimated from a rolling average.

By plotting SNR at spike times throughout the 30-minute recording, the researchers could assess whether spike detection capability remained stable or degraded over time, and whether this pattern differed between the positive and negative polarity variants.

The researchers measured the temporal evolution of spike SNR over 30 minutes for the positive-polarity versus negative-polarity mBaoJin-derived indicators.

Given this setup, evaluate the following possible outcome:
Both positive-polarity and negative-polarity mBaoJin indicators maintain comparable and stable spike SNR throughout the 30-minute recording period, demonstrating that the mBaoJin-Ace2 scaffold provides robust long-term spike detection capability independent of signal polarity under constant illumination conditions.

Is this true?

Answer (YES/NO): NO